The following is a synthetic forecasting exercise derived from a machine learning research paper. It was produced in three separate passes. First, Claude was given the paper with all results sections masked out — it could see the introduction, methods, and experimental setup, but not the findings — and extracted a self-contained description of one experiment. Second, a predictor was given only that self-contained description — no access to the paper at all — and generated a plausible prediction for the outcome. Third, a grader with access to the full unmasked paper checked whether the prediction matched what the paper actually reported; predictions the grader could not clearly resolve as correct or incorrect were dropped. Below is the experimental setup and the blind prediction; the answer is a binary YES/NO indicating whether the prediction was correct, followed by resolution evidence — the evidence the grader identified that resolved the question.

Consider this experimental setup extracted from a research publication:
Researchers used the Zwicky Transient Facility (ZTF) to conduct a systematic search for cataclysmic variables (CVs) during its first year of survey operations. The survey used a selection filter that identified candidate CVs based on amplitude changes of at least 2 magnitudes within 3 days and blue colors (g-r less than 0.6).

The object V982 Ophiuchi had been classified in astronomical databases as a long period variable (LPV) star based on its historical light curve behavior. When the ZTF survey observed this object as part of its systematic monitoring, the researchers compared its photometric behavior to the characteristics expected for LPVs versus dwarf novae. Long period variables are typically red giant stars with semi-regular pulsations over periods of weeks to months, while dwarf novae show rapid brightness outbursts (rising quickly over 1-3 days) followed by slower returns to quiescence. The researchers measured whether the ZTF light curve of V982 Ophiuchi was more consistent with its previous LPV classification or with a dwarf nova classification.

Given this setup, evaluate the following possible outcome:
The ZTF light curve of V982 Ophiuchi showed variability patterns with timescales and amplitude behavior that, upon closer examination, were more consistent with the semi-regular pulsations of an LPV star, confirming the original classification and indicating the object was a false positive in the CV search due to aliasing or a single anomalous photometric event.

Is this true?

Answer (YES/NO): NO